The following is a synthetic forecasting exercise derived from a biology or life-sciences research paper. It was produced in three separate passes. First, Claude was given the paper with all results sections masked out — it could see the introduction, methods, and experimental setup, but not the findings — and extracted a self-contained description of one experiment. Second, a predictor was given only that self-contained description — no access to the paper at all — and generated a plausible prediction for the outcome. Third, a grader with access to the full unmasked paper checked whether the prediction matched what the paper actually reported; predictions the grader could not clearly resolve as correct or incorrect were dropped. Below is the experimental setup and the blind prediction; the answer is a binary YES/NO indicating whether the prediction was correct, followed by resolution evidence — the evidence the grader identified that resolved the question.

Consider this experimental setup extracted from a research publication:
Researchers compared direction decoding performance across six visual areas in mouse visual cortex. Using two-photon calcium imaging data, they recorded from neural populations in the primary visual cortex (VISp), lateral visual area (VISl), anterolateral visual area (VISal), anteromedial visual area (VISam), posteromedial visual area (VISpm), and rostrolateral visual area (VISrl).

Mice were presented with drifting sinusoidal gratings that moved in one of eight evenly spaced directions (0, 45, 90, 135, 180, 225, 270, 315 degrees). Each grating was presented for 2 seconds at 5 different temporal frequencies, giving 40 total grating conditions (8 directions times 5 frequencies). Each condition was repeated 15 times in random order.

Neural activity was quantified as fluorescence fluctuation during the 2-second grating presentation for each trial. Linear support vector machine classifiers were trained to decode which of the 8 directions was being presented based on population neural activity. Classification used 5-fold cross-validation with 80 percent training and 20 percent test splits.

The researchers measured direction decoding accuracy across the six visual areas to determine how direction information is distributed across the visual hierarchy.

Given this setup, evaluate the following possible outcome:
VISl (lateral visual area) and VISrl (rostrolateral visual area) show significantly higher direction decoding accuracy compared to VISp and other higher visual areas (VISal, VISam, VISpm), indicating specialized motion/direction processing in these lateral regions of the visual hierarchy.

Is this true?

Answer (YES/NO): NO